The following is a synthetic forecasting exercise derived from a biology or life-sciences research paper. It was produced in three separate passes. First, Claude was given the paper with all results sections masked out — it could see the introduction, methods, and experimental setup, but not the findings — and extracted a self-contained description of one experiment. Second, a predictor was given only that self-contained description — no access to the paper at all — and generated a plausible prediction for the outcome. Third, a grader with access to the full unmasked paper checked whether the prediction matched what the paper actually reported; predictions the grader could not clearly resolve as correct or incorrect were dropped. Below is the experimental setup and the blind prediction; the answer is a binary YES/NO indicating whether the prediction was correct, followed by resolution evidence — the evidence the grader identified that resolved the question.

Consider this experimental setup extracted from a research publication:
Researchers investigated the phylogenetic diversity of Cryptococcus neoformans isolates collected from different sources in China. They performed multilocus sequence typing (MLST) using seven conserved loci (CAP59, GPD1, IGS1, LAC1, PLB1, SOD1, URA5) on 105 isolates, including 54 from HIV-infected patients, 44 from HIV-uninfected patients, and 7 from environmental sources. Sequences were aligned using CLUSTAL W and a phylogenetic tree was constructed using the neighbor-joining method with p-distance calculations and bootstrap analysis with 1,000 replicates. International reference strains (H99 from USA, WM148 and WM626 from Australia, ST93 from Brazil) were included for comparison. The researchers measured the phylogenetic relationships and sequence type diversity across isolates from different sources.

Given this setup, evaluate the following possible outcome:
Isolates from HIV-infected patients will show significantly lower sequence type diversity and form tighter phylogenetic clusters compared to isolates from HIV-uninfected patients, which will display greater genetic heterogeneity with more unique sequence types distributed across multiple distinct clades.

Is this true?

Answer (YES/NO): YES